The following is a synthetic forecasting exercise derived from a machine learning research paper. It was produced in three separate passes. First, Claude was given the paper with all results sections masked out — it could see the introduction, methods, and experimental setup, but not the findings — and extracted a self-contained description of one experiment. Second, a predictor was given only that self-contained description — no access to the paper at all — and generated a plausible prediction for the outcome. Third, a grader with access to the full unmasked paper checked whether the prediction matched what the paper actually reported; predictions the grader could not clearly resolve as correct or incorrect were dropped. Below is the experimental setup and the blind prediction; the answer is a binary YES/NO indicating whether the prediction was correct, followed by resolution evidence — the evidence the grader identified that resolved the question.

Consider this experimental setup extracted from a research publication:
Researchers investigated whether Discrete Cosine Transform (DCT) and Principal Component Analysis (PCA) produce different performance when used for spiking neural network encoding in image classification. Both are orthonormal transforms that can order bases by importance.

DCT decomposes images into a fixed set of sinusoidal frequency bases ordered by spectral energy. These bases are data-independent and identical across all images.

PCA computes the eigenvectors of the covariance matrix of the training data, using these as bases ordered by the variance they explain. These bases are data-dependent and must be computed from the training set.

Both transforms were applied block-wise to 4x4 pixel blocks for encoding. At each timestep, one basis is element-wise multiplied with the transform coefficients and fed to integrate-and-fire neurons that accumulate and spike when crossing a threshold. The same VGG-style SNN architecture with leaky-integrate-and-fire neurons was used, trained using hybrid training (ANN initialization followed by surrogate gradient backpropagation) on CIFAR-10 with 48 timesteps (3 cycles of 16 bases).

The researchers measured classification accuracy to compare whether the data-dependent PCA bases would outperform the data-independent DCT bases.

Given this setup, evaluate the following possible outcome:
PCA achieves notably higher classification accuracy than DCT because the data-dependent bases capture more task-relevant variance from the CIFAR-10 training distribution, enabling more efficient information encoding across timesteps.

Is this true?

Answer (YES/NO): NO